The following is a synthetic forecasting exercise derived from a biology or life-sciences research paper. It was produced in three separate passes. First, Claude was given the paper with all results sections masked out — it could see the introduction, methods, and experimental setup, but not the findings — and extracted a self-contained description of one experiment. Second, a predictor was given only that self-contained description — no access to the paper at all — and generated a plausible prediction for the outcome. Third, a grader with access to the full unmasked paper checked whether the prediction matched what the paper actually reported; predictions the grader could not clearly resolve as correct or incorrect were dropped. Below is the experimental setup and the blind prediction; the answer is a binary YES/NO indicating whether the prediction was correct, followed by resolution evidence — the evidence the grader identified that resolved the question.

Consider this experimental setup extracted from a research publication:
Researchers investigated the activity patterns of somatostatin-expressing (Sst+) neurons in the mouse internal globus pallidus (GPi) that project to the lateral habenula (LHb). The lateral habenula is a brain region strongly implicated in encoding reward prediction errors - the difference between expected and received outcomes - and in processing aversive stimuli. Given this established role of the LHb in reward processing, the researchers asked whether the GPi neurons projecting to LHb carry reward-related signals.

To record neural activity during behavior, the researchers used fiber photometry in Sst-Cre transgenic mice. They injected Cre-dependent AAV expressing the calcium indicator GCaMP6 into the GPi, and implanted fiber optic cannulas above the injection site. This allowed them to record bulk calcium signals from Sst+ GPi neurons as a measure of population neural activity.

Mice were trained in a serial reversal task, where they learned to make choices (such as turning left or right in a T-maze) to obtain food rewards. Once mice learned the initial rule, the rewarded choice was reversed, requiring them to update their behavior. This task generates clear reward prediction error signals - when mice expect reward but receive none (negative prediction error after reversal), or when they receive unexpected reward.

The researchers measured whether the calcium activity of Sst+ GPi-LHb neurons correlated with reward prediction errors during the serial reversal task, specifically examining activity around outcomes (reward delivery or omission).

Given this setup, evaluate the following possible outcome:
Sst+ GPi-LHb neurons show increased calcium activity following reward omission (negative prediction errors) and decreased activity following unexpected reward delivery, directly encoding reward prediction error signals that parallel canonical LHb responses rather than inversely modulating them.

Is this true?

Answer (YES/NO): NO